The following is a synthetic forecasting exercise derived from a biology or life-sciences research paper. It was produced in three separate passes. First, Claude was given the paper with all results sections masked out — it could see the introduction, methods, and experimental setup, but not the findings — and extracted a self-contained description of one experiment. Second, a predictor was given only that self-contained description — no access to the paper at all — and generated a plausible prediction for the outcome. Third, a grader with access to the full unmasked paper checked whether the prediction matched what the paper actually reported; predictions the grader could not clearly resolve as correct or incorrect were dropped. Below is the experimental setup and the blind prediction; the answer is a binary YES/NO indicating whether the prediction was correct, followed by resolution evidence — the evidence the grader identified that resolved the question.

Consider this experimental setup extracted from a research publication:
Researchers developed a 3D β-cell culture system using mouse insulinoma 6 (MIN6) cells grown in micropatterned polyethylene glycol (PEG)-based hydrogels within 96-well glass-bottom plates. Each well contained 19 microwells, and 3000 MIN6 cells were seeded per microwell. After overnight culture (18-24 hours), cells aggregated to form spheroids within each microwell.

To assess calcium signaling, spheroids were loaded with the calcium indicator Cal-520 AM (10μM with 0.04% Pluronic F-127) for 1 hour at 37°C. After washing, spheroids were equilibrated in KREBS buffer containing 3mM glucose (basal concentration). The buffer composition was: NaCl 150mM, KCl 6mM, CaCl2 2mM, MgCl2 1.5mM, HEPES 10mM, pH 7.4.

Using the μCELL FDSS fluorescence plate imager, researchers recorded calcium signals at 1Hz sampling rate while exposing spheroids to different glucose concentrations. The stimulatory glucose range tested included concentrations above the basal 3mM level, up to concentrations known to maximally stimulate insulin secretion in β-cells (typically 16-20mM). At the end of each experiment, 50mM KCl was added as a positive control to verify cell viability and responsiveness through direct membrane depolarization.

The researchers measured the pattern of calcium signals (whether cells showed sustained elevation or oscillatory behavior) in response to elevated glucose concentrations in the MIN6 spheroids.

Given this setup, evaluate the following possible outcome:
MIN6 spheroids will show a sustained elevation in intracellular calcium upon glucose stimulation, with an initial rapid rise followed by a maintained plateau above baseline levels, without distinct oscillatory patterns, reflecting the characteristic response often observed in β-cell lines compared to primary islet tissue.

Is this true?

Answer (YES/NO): NO